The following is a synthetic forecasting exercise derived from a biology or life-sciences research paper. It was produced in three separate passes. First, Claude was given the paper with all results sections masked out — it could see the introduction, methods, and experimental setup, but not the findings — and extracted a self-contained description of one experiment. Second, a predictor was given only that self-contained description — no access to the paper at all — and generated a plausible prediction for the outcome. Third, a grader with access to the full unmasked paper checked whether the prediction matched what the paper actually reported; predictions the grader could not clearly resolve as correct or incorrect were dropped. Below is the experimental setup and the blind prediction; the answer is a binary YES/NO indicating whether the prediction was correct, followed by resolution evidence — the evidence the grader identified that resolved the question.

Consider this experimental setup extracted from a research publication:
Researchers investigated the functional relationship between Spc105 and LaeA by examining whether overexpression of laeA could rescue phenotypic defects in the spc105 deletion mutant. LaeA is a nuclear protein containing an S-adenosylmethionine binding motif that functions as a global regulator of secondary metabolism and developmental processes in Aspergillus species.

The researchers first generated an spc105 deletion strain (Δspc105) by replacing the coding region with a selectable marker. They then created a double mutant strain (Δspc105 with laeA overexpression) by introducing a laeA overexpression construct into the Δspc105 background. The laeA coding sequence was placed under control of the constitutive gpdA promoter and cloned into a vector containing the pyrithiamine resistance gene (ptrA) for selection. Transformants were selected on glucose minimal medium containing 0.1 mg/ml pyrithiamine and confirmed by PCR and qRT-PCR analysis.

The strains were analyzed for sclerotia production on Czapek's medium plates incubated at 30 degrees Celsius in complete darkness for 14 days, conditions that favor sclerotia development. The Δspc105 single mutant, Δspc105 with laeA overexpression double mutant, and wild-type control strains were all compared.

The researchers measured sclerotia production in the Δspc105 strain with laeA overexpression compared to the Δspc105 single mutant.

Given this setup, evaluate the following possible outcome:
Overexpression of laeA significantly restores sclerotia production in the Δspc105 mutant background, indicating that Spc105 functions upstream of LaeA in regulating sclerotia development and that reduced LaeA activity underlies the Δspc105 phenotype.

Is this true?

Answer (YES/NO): NO